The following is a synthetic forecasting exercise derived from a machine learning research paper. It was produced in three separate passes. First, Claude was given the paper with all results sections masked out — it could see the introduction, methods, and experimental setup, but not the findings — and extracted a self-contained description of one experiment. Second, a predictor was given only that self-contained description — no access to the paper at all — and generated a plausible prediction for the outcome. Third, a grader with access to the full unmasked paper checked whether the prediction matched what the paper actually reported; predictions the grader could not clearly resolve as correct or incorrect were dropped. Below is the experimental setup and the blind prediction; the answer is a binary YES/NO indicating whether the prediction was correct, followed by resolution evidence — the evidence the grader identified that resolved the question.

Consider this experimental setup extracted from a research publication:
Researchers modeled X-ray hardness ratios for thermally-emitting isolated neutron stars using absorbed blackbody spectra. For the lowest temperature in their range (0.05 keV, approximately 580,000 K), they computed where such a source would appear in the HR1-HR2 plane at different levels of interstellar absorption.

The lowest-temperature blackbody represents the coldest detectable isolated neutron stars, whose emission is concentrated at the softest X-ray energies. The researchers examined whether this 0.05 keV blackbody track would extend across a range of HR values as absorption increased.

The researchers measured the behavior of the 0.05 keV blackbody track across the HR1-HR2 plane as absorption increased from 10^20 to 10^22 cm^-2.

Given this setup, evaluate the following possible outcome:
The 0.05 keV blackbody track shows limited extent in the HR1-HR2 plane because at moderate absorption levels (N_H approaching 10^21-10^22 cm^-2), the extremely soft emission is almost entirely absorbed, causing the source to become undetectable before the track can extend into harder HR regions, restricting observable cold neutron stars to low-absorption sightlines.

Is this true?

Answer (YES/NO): NO